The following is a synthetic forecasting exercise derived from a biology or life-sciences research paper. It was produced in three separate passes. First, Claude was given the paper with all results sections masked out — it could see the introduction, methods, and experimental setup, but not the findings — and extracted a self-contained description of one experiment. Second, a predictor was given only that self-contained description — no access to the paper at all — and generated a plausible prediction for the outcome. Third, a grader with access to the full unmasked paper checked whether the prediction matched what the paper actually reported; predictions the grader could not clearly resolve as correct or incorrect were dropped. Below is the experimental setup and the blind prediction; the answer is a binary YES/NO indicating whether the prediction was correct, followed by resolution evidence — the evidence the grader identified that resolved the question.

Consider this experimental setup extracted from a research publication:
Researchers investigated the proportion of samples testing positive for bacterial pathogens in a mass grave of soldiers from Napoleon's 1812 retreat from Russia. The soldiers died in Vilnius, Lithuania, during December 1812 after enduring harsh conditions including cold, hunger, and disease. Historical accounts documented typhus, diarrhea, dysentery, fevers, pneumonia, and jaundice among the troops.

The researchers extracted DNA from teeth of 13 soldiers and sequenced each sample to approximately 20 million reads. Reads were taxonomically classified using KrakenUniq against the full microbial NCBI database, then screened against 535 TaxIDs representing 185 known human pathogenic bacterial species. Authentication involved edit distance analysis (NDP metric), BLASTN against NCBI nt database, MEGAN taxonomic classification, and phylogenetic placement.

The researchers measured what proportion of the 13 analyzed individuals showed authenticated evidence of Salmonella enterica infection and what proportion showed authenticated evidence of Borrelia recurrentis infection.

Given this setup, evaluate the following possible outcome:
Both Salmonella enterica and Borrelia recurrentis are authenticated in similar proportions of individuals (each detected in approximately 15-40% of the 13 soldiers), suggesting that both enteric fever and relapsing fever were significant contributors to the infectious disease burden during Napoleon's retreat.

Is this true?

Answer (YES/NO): NO